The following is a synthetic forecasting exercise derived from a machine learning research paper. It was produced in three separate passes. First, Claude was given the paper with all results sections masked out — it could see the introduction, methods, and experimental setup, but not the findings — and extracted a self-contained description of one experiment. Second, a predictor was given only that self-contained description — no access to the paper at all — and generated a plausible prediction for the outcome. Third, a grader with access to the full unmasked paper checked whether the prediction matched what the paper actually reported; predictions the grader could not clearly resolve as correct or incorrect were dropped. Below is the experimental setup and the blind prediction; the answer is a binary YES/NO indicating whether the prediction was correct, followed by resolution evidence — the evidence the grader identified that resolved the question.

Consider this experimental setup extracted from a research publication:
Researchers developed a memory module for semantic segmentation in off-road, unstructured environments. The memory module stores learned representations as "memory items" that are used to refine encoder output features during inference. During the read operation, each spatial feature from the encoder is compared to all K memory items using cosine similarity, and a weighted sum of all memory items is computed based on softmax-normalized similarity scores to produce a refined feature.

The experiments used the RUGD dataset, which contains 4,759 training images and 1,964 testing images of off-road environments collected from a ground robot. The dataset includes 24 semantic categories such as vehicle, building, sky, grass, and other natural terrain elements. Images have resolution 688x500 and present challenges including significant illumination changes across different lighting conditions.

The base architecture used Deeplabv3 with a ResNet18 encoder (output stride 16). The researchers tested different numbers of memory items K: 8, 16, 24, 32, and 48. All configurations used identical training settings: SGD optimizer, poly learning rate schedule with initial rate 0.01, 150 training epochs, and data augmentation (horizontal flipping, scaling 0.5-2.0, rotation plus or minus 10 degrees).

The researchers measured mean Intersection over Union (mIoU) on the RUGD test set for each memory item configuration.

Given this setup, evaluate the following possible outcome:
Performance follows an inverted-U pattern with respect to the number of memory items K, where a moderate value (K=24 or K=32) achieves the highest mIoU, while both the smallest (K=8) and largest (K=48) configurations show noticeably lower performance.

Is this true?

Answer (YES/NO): NO